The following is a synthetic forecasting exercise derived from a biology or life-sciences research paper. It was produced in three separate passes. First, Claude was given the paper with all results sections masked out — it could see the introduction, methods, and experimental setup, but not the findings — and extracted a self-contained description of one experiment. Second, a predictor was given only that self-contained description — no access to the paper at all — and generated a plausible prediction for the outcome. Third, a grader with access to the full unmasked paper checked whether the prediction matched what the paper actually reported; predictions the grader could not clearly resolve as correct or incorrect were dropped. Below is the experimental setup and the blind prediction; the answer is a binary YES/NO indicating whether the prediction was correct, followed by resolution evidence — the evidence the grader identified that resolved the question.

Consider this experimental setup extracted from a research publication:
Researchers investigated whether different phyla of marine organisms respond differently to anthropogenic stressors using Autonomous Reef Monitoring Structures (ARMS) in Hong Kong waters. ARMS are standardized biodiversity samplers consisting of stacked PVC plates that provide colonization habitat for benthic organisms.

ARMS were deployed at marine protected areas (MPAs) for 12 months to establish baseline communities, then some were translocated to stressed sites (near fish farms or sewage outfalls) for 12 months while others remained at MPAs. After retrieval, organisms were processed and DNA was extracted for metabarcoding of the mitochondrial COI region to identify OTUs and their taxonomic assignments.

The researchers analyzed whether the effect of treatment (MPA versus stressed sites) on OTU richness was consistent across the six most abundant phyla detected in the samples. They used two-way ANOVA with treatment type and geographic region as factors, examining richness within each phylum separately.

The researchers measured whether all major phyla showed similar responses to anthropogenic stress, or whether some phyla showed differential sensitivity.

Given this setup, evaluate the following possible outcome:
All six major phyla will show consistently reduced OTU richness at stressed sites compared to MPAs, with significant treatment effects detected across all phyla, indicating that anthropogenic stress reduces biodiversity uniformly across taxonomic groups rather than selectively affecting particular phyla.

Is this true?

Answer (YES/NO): NO